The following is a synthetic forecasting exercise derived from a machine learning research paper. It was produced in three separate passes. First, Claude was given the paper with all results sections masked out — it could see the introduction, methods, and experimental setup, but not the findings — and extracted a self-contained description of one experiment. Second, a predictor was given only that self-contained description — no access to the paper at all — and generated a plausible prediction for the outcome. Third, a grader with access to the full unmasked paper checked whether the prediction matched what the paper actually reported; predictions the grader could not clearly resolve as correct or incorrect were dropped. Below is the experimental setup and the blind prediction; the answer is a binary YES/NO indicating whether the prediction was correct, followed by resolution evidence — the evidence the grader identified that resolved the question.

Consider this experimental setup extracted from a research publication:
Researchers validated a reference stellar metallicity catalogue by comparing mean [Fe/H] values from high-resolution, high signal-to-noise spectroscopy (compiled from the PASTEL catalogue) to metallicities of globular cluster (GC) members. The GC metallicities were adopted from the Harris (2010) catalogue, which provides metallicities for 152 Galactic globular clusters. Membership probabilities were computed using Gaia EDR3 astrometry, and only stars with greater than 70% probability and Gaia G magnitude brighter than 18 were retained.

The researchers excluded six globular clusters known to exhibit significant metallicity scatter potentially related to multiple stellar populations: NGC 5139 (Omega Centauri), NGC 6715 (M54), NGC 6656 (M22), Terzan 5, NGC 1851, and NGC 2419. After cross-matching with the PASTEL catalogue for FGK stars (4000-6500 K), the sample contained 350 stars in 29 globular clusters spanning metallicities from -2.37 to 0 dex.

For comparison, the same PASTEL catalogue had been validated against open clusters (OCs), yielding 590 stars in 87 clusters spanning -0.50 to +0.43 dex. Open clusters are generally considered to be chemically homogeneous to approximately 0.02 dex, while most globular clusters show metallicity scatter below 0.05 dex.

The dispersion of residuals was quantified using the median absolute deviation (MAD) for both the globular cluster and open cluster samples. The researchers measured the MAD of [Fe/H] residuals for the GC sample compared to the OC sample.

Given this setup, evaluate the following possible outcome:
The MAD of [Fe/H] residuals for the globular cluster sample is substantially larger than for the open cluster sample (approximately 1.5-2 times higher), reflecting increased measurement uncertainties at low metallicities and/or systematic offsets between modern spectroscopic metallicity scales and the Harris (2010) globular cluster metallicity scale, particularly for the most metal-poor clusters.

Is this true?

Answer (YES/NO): YES